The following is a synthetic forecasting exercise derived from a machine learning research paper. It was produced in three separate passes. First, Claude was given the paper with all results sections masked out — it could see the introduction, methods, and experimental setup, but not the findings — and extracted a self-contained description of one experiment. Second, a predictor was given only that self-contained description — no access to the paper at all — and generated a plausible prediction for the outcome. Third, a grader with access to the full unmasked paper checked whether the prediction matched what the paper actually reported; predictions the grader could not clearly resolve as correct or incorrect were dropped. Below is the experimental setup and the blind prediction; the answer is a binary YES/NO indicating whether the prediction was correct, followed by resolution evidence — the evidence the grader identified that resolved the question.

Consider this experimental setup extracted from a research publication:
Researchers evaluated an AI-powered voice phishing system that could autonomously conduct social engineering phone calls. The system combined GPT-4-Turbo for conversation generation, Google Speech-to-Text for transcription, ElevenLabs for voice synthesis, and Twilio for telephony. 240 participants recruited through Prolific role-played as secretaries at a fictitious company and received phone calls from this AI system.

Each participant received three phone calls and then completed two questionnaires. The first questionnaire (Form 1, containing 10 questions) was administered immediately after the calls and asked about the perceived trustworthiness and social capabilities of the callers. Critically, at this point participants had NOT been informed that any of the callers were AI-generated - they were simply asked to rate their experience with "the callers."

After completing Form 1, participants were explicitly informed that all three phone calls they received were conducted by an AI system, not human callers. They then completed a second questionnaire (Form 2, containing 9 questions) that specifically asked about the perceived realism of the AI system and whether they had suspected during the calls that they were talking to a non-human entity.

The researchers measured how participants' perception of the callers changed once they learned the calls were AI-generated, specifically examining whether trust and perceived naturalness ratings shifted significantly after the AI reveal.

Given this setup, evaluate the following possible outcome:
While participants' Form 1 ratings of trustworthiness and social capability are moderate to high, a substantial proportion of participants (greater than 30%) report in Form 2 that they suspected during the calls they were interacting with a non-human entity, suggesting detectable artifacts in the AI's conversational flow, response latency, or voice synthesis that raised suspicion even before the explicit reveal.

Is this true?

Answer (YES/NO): YES